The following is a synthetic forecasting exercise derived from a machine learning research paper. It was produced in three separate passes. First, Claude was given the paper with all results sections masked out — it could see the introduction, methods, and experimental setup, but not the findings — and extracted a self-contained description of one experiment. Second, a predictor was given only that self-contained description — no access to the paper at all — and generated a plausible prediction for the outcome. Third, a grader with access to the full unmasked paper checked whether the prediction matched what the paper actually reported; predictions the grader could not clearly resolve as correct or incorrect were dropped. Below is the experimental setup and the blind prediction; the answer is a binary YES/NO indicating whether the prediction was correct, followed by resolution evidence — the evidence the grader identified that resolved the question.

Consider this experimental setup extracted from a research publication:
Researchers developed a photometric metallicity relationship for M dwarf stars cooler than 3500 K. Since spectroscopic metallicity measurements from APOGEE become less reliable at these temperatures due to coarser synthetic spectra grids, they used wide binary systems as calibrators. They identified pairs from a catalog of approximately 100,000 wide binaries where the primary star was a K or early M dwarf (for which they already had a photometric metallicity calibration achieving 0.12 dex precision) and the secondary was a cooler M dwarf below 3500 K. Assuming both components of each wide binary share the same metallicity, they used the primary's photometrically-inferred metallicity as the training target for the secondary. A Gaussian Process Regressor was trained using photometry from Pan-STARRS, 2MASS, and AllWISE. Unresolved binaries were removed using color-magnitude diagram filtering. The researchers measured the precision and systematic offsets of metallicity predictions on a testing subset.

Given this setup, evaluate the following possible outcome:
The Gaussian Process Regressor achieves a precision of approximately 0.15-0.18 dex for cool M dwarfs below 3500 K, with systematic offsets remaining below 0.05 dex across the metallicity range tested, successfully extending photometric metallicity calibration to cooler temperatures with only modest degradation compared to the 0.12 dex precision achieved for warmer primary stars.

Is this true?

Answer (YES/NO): NO